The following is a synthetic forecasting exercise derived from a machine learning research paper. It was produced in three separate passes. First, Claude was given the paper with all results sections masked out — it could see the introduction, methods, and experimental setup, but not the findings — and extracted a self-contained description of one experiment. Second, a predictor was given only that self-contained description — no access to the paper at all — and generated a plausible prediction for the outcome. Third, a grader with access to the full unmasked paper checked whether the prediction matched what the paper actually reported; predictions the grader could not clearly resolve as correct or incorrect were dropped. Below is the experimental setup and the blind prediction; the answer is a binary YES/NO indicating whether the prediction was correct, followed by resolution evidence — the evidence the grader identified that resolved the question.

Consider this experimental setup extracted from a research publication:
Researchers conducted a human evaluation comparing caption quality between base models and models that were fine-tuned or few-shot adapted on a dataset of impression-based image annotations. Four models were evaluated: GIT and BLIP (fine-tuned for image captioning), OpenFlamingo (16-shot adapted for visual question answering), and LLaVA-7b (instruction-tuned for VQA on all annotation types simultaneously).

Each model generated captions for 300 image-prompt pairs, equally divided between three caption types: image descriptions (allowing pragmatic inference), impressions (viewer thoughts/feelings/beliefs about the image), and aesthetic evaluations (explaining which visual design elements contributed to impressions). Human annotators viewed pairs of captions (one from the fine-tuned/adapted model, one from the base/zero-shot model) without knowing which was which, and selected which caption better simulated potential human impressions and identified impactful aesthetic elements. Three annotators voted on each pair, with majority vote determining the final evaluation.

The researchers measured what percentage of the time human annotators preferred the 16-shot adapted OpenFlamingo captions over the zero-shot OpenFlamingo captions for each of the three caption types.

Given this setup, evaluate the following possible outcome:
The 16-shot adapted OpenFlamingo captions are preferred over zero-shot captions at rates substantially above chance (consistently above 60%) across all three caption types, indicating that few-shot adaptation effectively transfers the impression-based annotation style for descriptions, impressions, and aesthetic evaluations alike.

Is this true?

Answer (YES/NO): NO